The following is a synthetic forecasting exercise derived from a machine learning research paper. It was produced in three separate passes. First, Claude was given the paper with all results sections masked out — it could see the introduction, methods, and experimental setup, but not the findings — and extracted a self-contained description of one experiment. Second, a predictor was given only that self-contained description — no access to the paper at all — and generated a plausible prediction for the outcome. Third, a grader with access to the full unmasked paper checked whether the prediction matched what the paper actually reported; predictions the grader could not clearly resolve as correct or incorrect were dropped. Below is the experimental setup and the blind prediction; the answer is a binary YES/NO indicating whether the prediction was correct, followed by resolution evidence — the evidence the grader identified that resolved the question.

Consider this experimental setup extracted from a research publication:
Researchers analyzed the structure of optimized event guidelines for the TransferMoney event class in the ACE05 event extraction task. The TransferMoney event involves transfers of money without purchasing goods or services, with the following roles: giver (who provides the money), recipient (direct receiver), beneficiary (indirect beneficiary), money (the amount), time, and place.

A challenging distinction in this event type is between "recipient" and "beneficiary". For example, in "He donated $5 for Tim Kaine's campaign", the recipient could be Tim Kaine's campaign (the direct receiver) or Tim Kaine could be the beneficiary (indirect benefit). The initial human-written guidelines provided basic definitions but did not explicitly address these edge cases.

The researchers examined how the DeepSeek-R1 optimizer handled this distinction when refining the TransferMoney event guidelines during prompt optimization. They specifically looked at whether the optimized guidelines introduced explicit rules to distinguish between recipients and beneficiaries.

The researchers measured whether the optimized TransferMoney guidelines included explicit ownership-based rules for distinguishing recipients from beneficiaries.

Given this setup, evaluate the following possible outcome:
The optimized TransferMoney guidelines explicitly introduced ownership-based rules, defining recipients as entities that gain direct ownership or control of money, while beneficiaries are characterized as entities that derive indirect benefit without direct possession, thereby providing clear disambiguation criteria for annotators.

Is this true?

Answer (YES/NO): NO